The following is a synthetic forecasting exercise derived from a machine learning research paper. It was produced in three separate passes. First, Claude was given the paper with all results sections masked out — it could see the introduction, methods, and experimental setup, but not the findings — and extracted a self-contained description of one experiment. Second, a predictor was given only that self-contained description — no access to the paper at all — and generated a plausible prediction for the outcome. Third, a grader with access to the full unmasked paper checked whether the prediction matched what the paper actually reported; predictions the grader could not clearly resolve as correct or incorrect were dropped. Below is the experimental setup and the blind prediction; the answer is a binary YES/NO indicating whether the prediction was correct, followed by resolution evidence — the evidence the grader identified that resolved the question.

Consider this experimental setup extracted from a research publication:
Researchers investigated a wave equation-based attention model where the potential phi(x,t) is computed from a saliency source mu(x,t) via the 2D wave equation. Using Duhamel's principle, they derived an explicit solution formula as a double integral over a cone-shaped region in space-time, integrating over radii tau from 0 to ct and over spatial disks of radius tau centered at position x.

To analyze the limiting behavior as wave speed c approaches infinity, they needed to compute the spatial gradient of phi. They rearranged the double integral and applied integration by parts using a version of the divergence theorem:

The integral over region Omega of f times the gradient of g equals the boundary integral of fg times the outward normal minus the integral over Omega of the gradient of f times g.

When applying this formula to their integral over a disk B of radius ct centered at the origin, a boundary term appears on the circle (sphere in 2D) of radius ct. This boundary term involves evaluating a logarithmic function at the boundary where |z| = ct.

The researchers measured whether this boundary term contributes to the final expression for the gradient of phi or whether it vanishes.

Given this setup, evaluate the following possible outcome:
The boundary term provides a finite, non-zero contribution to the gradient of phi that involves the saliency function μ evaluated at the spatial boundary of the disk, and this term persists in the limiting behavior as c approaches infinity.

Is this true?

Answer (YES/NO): NO